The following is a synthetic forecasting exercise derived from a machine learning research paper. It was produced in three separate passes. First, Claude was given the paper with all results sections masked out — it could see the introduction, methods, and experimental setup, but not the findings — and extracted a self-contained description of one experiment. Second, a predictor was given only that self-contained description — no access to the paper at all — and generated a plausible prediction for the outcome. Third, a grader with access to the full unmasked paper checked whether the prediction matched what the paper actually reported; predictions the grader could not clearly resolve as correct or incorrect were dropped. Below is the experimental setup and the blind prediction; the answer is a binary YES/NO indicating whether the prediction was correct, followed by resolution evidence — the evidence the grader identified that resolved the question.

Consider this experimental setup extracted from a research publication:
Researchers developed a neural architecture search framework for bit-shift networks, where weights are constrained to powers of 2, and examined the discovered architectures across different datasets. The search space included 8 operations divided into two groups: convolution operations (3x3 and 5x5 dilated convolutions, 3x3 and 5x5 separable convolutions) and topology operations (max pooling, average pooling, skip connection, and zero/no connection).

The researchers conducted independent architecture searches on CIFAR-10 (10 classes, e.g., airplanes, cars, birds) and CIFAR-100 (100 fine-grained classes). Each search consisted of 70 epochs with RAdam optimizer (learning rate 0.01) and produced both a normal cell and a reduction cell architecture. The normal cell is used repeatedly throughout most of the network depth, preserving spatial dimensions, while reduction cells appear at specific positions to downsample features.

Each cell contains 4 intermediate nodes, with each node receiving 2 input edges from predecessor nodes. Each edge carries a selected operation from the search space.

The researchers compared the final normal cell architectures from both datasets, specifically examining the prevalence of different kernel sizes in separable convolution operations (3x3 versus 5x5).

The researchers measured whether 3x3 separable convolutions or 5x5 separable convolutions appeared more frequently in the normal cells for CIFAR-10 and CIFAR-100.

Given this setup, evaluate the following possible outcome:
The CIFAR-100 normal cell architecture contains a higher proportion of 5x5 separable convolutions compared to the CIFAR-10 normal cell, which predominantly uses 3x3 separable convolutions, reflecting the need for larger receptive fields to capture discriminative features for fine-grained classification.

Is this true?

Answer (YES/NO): NO